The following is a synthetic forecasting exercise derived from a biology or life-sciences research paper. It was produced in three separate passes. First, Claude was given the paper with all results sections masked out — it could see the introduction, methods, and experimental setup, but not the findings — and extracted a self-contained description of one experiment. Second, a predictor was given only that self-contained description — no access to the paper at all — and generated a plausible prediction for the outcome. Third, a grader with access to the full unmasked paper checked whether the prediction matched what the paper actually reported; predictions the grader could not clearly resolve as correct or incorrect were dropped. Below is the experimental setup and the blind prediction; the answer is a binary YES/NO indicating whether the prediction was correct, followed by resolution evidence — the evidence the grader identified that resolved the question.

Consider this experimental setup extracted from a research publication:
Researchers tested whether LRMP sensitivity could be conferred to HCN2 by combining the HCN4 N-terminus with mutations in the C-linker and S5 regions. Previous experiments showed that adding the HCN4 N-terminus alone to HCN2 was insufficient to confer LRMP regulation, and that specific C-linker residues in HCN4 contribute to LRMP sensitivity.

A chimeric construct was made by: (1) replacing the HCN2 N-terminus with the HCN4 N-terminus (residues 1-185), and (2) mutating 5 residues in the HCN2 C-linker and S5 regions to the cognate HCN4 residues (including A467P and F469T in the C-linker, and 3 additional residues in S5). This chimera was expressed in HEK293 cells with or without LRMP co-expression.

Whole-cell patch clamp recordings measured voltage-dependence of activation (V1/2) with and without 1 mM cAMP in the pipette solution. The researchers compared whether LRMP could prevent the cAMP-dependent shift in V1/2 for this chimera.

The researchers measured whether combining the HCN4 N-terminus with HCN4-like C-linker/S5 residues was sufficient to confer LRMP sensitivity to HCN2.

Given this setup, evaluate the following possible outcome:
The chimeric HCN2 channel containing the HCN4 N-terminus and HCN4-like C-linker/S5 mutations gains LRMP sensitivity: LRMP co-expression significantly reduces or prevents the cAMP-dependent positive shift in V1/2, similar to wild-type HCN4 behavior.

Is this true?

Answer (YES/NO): YES